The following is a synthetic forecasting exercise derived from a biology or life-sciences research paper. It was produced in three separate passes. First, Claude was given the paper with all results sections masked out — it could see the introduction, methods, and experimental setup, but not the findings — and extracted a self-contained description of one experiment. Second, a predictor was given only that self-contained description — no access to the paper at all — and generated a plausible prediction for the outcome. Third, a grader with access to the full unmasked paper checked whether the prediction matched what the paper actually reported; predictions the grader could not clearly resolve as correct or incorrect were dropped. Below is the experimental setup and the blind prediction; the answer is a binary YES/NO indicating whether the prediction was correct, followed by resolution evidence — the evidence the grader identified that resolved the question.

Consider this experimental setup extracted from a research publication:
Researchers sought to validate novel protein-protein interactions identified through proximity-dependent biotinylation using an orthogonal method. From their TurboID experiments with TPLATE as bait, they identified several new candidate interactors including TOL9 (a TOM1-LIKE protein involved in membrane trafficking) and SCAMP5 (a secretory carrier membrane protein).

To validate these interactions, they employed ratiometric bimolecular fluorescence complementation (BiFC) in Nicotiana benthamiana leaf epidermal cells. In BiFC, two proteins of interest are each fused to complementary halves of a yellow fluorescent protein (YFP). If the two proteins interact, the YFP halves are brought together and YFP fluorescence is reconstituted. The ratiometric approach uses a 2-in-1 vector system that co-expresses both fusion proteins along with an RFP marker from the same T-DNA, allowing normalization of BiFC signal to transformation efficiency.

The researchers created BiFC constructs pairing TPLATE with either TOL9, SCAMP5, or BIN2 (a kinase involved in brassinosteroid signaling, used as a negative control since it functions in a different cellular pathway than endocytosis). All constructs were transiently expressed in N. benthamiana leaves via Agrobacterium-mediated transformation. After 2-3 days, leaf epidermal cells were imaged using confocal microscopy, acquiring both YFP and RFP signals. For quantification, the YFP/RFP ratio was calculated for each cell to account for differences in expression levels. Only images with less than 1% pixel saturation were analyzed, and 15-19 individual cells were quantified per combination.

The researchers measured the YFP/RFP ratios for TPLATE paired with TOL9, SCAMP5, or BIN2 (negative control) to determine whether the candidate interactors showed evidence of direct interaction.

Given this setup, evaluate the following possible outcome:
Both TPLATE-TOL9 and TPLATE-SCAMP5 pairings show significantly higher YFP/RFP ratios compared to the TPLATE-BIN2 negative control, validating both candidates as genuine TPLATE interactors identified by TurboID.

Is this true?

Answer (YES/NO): YES